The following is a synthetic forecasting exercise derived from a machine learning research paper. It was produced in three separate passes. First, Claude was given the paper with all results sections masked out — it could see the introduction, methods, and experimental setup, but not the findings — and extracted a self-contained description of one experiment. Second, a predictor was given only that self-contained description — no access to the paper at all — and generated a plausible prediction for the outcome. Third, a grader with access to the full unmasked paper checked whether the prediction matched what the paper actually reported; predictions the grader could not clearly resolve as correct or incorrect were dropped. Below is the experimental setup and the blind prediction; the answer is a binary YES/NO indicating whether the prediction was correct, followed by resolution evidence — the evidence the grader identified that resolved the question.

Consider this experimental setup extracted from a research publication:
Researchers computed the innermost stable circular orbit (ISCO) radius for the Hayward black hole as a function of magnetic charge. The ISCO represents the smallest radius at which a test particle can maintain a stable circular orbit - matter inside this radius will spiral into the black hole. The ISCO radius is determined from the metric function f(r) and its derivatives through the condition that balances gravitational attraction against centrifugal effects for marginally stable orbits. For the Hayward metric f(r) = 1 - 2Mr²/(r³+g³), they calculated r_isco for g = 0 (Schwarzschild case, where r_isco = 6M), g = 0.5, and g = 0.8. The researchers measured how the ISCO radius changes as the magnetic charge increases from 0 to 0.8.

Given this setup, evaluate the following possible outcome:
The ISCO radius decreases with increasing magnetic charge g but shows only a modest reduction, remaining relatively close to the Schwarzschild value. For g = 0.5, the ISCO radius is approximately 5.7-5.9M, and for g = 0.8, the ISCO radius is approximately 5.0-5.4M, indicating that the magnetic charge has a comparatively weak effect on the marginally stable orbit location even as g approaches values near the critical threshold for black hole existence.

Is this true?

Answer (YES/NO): NO